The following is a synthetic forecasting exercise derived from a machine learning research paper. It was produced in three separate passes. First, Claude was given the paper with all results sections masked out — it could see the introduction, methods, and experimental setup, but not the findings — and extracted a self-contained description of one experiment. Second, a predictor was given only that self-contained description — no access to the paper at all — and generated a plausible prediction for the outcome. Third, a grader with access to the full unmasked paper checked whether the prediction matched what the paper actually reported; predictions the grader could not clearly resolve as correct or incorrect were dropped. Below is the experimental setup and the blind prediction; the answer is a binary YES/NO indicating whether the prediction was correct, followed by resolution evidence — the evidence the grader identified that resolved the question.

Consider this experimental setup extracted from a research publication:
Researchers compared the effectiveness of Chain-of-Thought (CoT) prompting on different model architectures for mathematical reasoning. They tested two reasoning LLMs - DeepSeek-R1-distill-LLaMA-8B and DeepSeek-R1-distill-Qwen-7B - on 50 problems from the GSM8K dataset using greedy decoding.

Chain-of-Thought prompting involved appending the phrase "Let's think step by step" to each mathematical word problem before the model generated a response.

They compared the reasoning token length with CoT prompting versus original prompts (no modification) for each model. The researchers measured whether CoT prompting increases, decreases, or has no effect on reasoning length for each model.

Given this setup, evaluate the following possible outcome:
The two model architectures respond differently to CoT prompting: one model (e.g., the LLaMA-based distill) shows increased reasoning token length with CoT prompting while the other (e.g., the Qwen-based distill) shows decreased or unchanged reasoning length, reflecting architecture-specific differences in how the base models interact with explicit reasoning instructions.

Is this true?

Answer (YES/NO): NO